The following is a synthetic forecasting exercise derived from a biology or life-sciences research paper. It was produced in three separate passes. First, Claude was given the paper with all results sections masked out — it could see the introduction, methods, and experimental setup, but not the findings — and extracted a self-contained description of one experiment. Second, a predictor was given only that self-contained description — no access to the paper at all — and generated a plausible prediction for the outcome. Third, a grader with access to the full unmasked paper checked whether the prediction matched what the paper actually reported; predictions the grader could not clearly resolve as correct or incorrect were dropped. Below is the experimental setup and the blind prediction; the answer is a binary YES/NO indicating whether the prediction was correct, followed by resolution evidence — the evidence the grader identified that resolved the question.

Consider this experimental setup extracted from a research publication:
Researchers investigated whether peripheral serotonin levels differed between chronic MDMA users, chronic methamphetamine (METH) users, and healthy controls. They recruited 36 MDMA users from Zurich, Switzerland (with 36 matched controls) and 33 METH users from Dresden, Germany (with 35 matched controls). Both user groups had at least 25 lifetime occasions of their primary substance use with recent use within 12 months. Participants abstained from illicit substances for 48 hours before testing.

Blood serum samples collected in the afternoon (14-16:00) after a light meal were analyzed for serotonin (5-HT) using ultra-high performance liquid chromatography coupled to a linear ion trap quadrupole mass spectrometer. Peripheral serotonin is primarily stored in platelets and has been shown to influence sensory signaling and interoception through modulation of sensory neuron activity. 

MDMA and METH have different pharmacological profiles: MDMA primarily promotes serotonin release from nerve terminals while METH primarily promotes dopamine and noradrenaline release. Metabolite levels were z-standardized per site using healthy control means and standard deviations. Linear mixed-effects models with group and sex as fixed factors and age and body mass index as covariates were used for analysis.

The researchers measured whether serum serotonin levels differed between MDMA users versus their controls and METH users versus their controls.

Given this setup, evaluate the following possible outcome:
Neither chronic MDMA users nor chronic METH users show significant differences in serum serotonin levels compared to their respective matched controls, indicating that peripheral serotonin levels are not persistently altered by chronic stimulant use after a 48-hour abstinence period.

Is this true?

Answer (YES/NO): NO